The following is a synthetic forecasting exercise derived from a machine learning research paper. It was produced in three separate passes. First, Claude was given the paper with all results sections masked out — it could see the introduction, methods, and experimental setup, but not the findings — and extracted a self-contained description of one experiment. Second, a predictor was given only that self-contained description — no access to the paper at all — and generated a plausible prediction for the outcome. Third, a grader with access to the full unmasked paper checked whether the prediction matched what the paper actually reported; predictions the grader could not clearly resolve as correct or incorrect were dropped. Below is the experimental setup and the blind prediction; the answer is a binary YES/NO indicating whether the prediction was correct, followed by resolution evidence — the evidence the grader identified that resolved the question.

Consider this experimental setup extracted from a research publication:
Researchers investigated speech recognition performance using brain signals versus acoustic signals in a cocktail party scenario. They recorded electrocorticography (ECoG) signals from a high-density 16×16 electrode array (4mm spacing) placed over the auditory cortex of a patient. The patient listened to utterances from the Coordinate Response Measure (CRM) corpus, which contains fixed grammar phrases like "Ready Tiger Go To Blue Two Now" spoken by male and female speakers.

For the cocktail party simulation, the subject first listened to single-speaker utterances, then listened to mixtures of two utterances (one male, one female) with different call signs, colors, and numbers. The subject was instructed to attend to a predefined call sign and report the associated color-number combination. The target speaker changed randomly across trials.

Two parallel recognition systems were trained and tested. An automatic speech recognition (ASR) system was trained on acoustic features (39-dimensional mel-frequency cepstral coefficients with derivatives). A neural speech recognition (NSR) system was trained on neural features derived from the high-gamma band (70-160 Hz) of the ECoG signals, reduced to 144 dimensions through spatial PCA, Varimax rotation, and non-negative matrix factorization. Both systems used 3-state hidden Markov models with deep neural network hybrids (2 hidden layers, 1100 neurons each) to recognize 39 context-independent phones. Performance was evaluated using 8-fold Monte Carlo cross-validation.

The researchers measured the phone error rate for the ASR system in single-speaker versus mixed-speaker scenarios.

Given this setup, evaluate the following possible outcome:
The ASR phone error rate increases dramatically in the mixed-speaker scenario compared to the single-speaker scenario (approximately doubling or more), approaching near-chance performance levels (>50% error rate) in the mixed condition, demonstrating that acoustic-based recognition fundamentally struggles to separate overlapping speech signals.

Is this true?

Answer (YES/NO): YES